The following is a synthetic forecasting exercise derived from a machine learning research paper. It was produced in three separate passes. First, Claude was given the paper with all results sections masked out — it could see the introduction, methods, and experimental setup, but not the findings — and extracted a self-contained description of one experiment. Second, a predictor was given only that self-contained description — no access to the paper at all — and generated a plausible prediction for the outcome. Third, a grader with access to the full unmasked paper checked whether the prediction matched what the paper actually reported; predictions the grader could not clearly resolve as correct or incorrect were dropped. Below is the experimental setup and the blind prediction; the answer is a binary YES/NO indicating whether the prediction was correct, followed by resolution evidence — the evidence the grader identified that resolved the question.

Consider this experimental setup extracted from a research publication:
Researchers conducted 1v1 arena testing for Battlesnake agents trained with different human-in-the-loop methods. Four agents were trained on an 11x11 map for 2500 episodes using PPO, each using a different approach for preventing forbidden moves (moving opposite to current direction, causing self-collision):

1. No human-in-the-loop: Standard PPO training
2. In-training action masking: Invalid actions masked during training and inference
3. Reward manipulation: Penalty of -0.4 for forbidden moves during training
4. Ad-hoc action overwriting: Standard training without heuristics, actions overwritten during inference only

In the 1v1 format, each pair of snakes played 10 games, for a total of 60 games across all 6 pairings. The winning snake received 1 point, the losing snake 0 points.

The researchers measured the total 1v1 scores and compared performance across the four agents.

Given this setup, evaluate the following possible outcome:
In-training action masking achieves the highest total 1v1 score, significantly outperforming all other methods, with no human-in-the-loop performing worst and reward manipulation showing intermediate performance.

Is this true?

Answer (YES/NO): NO